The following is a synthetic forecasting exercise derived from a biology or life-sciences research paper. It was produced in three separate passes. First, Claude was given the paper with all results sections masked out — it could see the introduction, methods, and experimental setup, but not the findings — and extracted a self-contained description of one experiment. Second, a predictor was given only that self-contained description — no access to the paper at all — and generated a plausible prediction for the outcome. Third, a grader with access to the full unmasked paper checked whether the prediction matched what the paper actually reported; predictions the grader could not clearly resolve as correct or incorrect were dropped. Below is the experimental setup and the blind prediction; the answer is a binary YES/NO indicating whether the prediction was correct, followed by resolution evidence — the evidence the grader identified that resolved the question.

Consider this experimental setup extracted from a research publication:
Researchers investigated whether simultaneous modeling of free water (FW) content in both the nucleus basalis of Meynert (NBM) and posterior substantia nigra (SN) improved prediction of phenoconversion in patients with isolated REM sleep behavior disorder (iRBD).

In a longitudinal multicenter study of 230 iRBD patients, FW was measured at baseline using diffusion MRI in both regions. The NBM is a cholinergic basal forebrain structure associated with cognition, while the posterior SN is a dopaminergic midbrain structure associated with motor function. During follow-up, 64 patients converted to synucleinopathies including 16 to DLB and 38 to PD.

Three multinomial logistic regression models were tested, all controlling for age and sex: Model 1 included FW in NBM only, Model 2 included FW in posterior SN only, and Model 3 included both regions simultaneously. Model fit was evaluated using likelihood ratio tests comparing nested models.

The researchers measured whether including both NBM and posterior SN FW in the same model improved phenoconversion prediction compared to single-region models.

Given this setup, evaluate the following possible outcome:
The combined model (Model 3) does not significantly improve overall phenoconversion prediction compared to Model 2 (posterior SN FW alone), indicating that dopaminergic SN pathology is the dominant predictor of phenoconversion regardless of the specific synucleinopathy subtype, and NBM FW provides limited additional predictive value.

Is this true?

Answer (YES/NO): NO